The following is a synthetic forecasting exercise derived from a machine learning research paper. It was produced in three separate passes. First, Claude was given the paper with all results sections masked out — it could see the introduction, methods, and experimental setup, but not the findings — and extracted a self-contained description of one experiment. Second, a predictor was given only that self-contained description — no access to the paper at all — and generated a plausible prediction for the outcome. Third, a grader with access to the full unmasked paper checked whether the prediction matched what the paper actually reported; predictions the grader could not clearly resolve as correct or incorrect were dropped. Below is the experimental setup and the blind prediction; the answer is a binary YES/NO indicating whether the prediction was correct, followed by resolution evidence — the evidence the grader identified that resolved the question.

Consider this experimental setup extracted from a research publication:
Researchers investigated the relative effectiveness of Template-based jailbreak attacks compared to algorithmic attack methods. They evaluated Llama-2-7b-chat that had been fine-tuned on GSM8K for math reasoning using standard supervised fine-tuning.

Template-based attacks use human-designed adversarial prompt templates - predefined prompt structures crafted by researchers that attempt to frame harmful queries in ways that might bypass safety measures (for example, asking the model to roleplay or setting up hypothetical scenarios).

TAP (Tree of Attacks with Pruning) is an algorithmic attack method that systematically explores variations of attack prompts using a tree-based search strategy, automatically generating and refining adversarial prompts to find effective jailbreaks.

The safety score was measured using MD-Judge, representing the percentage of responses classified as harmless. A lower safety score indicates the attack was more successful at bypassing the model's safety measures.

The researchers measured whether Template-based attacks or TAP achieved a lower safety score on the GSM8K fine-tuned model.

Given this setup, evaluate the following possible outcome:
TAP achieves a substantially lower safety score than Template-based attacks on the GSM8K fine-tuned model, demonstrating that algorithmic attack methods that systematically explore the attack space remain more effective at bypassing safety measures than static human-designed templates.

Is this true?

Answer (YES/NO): NO